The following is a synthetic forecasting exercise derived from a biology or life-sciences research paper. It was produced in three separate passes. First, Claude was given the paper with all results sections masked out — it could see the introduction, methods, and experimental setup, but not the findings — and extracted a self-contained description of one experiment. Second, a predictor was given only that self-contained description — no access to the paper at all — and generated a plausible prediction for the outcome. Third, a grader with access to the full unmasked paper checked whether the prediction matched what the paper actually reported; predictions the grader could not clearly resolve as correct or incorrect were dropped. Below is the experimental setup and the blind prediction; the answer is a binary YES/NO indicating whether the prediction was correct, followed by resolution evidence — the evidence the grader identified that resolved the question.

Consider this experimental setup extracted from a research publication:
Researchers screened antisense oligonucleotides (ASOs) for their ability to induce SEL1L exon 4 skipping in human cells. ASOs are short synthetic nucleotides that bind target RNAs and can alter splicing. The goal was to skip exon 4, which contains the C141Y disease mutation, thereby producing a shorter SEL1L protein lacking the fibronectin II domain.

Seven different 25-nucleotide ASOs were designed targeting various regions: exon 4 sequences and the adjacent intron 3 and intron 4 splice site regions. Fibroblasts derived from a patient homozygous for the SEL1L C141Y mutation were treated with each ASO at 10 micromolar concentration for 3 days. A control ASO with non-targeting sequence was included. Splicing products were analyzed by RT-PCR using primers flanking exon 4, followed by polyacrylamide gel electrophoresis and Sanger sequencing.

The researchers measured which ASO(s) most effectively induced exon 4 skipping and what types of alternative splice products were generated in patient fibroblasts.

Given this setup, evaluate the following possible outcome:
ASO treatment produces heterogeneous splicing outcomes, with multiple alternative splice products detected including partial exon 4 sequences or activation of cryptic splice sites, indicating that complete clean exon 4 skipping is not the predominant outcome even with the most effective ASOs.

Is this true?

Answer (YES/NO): NO